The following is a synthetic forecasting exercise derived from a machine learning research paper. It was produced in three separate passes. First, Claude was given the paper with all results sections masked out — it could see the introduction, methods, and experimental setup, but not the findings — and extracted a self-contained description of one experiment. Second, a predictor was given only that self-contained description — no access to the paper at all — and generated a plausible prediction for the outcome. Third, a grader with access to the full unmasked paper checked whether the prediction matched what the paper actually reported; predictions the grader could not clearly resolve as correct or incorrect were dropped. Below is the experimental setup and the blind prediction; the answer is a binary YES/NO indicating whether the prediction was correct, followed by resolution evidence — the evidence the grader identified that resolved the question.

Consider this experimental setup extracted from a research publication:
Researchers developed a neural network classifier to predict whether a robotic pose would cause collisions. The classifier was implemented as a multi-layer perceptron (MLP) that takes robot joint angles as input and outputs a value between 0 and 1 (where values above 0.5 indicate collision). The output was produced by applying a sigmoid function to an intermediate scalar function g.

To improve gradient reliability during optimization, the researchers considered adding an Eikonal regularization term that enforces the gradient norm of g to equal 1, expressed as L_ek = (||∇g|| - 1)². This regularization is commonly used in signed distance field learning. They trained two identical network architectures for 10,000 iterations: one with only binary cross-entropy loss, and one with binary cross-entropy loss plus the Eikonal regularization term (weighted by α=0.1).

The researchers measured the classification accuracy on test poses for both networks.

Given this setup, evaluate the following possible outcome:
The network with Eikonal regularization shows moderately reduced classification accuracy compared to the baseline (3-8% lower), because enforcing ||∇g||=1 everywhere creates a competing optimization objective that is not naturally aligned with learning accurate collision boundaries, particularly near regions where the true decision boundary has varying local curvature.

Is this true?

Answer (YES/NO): NO